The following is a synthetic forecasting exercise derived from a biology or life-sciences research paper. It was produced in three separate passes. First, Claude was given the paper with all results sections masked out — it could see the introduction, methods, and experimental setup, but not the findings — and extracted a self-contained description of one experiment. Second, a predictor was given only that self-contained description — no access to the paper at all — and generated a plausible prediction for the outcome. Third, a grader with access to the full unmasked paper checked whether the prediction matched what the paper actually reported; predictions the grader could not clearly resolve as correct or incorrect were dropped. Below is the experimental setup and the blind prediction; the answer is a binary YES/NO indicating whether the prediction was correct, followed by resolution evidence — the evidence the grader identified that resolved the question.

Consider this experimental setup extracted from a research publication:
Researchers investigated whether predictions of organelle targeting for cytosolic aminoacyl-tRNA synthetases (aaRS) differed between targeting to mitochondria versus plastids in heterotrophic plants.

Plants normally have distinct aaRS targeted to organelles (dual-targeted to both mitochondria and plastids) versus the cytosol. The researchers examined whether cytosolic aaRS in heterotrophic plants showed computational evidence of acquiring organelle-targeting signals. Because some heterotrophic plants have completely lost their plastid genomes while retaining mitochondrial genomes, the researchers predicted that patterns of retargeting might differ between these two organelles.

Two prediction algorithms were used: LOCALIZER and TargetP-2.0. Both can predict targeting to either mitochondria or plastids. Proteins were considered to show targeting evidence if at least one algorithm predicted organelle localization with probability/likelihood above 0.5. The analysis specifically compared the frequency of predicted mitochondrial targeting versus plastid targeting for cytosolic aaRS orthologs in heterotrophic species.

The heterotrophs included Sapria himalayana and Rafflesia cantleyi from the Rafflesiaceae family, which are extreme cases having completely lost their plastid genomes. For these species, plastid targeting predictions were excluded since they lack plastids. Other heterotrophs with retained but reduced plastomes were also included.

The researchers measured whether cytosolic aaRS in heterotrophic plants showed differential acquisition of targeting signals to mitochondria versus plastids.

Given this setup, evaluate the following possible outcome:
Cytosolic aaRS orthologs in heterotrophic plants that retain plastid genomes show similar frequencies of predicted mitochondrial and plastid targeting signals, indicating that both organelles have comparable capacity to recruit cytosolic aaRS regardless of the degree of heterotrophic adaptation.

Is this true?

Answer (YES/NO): NO